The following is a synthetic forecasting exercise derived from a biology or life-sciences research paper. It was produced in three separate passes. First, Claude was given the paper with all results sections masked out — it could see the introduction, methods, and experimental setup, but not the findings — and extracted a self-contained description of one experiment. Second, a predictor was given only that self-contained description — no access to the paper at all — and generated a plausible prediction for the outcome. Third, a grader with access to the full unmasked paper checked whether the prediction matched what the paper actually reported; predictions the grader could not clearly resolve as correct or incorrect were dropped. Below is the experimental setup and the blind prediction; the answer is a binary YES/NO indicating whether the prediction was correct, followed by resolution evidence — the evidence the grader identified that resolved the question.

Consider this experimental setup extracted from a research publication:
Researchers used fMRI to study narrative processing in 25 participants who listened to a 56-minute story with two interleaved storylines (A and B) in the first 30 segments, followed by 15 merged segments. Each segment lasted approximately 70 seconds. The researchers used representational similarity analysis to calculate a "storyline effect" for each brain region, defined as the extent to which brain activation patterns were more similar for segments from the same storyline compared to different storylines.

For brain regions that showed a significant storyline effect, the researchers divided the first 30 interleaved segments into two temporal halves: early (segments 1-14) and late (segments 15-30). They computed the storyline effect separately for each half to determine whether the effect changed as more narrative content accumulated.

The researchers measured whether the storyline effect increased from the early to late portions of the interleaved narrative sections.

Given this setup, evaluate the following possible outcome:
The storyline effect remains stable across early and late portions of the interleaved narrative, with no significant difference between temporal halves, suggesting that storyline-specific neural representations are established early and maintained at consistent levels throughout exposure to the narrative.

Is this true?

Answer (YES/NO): NO